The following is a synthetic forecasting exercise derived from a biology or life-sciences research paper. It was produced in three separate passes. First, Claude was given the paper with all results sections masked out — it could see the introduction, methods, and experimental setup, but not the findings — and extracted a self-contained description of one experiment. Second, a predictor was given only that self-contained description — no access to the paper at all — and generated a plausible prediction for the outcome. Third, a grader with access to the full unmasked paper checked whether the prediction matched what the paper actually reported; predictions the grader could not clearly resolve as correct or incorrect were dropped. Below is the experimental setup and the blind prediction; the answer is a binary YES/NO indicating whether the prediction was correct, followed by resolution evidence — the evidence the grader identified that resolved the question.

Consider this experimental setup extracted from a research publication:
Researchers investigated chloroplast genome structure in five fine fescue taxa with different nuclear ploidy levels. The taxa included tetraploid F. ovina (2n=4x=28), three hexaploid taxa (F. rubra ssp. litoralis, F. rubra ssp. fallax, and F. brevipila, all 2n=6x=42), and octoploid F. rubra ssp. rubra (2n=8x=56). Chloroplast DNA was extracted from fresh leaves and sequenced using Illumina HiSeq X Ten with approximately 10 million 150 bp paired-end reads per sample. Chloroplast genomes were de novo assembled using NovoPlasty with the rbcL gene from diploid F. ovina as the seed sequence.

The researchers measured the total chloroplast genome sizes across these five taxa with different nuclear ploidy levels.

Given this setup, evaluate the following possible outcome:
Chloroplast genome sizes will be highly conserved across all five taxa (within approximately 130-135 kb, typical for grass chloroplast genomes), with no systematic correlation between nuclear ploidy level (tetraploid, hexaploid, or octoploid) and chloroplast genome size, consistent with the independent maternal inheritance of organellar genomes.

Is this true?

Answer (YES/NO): YES